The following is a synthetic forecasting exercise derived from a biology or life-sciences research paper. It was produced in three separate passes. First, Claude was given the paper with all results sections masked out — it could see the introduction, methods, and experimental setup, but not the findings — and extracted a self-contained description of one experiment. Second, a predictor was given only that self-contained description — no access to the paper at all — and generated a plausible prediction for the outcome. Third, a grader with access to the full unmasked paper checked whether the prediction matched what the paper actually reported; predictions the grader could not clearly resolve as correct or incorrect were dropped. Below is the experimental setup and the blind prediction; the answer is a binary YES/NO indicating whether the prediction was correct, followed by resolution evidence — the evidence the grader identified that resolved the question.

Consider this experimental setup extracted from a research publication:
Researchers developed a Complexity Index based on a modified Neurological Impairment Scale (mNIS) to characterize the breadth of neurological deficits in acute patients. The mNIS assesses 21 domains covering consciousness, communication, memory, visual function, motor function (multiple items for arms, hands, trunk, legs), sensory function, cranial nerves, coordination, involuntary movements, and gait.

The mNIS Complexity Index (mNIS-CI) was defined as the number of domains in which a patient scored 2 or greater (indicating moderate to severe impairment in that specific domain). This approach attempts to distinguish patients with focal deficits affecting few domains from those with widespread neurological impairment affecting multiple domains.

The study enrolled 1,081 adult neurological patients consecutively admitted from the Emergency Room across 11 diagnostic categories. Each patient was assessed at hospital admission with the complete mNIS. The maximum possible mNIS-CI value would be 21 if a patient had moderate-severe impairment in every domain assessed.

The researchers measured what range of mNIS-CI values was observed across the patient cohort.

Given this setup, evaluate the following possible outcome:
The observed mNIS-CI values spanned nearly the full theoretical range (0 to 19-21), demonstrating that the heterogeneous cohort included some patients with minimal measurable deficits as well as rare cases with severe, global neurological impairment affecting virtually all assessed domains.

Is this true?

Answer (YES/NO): NO